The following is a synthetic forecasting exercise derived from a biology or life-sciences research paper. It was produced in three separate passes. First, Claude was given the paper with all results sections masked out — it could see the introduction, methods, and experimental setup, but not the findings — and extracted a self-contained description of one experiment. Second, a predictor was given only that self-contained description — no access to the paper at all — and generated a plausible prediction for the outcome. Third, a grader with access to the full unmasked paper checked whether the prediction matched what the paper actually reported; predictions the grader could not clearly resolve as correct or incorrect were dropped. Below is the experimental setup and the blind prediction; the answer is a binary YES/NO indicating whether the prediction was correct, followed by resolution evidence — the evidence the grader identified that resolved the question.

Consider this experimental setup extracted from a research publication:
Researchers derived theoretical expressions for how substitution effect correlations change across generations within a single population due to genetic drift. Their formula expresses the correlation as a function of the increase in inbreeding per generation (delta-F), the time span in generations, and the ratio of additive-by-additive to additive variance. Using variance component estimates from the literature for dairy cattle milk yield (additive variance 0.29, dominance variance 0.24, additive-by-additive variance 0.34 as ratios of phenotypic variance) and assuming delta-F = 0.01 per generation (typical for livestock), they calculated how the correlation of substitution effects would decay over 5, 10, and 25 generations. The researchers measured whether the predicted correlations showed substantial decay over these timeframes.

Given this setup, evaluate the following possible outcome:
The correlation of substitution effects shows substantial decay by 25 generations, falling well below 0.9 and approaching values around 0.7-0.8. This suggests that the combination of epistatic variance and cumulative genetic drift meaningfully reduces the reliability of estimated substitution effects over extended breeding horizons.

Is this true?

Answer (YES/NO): YES